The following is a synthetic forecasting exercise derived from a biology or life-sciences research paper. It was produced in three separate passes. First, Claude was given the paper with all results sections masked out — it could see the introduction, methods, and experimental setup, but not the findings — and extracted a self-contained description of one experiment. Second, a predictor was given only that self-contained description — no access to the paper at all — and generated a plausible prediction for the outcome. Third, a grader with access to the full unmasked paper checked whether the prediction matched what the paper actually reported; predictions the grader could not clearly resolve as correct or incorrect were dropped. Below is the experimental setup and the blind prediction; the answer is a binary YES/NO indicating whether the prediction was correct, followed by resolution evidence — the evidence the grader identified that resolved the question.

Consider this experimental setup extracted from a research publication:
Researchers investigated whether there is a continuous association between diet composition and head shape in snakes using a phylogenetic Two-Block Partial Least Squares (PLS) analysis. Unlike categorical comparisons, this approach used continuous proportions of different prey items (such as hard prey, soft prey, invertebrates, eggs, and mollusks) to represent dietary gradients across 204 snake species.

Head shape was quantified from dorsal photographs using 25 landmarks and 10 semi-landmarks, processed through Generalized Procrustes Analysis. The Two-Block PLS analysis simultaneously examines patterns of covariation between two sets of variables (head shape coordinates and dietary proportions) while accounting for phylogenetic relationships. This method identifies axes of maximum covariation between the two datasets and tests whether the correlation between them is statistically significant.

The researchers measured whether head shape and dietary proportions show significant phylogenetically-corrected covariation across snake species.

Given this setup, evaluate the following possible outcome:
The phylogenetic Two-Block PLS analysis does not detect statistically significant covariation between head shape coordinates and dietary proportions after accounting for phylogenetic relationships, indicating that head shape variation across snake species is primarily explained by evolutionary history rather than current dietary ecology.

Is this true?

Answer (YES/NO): NO